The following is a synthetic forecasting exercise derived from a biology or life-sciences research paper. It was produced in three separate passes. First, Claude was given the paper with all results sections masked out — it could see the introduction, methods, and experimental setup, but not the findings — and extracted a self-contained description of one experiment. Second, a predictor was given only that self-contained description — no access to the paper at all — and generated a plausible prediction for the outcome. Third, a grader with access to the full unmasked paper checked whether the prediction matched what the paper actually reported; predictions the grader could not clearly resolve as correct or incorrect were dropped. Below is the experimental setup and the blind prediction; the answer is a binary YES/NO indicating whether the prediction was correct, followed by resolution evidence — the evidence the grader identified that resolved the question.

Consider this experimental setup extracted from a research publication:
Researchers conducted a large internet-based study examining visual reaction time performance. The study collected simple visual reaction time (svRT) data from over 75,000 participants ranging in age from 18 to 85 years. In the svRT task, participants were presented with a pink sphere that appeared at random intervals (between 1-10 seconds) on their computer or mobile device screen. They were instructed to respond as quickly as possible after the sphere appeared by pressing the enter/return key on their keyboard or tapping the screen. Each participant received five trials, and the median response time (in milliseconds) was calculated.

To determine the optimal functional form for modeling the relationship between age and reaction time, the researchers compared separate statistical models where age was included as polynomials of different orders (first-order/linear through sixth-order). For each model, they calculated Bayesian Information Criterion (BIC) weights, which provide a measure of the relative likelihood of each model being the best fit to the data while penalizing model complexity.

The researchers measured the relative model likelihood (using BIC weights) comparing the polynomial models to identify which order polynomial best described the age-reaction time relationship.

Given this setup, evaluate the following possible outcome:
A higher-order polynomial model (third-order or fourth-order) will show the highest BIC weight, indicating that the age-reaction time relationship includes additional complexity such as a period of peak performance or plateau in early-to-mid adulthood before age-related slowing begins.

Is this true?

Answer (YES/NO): YES